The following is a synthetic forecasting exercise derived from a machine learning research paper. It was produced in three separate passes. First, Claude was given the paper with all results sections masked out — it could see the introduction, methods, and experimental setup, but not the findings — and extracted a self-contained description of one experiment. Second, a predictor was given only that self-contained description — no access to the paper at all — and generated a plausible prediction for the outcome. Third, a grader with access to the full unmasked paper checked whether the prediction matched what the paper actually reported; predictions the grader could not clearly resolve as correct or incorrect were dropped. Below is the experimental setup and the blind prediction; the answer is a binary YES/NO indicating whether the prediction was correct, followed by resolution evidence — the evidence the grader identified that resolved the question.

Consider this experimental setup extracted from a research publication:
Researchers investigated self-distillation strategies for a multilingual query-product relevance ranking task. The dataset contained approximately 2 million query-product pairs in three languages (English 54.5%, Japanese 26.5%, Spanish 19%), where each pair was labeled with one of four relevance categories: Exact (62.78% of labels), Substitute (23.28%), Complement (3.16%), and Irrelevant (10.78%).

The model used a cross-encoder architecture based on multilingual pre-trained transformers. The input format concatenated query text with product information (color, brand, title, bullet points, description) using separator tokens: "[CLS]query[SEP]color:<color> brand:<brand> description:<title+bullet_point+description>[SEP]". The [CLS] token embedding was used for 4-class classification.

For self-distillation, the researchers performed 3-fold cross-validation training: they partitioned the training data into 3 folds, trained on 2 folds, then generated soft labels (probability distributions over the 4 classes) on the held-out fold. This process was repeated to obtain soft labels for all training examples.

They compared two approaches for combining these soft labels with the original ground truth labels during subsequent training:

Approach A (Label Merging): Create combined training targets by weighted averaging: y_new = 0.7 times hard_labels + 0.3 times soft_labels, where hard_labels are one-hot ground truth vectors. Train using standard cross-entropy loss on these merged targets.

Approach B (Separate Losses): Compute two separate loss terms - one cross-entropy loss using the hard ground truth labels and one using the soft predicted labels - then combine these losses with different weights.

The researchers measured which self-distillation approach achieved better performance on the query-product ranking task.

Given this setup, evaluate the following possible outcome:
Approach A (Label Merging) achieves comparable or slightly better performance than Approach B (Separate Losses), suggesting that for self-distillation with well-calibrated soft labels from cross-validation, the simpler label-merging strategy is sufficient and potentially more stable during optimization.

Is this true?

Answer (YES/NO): YES